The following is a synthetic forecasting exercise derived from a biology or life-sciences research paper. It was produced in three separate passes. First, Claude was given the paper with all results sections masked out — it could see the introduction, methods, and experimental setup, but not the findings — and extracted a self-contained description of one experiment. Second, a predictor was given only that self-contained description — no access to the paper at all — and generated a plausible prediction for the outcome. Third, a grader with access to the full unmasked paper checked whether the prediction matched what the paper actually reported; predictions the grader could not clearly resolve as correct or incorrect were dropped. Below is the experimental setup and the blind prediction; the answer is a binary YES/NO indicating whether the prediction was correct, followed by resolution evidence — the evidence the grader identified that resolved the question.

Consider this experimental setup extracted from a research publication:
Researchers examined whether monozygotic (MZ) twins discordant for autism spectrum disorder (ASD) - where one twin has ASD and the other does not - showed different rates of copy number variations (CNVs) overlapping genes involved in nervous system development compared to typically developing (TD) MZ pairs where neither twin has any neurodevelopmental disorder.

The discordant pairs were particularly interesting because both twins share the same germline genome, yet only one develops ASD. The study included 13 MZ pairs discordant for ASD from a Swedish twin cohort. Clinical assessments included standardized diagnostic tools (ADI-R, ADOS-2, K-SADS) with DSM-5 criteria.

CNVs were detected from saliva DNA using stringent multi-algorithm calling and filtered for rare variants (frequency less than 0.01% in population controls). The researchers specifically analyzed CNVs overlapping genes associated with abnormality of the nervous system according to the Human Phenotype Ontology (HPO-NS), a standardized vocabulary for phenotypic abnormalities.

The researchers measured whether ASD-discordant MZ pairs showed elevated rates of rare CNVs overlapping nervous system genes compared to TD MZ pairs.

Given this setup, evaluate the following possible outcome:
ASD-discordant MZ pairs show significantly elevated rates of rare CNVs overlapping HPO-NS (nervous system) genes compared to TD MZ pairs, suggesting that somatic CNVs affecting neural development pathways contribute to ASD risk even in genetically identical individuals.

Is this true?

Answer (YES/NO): NO